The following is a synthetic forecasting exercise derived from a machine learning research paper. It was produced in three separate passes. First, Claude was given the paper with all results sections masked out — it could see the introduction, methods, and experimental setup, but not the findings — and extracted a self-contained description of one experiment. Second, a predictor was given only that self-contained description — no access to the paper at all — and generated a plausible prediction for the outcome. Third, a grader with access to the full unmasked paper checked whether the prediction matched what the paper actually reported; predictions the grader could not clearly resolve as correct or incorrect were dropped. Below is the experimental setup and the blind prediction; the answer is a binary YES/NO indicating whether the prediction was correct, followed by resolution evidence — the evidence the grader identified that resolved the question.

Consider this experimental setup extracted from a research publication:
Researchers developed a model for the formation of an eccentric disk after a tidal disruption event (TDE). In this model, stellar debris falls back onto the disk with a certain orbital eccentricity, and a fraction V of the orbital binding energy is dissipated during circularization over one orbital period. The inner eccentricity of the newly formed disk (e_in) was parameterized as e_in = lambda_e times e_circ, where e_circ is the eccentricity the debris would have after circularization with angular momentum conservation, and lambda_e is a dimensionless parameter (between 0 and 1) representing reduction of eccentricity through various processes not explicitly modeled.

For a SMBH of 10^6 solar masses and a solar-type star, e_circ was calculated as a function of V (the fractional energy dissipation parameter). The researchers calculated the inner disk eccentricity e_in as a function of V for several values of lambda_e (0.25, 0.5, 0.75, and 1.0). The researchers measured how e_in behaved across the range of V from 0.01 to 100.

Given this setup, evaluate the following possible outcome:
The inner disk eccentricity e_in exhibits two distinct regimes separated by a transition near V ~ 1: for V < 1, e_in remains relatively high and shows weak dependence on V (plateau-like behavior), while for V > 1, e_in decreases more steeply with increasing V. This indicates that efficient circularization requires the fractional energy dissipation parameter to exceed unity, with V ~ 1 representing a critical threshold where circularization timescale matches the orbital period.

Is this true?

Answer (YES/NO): YES